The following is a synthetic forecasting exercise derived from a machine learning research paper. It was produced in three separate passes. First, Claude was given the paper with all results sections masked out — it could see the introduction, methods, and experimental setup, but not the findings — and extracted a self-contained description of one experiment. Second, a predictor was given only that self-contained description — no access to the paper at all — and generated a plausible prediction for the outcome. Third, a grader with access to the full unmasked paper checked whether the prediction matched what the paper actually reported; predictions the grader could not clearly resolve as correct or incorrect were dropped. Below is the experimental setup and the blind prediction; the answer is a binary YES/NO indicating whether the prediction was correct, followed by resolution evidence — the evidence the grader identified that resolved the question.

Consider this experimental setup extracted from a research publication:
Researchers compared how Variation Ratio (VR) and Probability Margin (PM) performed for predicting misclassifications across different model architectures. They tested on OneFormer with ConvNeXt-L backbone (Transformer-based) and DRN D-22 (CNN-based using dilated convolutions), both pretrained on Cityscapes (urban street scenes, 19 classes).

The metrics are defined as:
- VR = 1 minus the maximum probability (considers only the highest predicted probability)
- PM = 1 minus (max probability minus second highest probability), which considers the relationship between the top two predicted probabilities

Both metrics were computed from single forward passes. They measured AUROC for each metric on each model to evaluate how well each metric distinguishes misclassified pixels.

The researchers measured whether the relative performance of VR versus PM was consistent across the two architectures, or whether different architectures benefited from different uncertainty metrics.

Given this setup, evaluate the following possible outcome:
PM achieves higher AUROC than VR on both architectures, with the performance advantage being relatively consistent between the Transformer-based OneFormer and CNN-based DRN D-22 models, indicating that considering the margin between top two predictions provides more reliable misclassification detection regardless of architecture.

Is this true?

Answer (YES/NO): NO